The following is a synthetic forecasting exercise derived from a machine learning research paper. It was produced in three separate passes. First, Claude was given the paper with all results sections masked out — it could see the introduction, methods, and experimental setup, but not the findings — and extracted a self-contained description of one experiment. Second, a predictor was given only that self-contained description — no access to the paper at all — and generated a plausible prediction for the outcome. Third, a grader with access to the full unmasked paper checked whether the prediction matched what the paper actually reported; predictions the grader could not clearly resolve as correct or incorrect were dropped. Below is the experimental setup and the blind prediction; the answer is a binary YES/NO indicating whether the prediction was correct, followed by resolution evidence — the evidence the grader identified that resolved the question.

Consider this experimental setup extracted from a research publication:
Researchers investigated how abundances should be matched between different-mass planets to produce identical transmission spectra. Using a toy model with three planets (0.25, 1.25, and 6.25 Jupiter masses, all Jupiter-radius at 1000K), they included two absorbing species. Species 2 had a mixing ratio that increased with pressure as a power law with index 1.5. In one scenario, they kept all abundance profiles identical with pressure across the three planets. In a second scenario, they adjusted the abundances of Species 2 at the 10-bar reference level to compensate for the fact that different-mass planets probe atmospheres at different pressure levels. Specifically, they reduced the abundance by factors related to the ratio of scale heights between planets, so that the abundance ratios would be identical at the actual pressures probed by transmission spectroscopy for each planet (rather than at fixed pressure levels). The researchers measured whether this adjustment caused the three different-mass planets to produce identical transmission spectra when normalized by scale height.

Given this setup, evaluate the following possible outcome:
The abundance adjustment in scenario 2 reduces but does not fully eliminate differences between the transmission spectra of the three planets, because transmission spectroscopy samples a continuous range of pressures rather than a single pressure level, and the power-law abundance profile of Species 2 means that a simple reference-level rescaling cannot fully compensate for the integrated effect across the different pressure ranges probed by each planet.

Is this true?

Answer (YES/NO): NO